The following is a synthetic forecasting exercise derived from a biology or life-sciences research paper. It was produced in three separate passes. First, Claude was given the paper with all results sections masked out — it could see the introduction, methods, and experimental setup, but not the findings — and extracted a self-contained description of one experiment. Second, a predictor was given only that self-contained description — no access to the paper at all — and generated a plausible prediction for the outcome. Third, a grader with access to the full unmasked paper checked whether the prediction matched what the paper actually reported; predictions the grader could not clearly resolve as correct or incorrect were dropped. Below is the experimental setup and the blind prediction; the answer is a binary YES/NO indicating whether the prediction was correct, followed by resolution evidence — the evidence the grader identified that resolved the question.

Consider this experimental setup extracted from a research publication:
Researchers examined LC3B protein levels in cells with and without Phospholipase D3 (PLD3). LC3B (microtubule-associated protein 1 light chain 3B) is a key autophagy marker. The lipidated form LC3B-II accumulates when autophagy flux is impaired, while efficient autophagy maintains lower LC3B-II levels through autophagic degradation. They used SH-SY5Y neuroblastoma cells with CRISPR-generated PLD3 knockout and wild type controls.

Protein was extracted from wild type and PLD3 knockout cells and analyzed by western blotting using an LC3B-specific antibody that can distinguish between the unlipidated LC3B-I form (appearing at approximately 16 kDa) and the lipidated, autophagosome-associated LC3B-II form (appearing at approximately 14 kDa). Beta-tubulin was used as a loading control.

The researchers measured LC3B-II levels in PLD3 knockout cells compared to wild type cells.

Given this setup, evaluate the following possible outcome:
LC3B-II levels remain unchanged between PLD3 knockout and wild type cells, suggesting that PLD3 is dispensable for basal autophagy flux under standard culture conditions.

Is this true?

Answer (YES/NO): NO